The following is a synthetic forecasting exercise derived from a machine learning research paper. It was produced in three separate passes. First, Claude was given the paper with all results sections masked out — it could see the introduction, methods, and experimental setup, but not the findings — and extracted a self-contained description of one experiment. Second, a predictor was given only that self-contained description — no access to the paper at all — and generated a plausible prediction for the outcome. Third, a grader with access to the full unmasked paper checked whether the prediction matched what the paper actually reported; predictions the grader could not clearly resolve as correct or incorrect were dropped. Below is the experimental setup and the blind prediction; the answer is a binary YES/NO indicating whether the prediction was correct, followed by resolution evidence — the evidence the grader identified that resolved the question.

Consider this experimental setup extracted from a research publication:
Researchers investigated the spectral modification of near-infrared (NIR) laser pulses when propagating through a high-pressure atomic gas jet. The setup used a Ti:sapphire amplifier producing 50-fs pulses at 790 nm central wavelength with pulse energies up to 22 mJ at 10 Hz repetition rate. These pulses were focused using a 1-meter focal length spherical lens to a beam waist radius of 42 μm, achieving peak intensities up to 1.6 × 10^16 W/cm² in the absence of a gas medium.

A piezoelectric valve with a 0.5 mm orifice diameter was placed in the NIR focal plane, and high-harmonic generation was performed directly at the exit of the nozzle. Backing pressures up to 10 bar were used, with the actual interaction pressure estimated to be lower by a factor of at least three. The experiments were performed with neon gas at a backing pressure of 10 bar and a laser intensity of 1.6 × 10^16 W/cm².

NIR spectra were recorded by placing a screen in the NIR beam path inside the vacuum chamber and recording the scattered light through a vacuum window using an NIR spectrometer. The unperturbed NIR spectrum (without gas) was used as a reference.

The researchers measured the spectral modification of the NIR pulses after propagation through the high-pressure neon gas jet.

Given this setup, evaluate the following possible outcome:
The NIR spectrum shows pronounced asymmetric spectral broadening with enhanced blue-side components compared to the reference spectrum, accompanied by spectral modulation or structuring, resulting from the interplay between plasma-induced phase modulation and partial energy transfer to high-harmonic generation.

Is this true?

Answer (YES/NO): NO